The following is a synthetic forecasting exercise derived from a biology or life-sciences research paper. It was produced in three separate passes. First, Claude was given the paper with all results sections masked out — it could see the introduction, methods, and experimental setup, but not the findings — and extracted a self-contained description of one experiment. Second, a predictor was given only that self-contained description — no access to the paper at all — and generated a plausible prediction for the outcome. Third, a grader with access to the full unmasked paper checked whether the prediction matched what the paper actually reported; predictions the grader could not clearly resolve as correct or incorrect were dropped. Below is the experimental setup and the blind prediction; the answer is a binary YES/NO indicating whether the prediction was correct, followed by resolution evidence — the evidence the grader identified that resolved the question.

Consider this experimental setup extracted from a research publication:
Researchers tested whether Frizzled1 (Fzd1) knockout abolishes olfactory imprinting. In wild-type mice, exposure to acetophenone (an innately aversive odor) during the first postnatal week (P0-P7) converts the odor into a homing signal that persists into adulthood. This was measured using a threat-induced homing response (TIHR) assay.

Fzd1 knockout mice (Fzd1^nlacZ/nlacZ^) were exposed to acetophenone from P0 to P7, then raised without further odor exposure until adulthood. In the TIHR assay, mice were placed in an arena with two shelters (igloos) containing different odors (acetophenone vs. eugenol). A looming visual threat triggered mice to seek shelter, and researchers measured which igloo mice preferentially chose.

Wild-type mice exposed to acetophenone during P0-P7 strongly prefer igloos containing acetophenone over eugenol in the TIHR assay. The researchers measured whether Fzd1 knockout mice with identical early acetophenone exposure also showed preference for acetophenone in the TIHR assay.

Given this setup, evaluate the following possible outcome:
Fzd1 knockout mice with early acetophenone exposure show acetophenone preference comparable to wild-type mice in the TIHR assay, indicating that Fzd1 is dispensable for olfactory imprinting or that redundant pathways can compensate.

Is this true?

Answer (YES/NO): NO